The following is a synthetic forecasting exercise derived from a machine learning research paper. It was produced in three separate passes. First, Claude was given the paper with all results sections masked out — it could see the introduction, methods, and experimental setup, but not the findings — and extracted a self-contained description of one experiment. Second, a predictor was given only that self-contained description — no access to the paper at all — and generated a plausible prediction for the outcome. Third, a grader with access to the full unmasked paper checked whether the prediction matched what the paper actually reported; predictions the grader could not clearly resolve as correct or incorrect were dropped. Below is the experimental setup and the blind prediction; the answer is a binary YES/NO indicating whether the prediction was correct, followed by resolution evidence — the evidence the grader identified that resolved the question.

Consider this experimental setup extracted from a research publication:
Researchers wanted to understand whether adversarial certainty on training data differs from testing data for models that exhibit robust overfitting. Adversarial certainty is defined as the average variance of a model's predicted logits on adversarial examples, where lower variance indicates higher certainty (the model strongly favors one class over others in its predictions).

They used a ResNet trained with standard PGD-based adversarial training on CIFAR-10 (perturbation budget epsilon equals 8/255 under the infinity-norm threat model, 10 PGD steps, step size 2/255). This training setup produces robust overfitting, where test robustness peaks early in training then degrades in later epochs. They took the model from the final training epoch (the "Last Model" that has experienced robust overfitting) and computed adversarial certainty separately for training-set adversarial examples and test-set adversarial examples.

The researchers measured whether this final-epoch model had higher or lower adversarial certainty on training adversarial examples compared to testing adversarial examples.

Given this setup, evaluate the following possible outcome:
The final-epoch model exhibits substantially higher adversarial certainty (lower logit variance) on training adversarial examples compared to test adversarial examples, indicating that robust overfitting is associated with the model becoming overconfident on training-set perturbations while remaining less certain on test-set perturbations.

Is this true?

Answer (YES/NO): NO